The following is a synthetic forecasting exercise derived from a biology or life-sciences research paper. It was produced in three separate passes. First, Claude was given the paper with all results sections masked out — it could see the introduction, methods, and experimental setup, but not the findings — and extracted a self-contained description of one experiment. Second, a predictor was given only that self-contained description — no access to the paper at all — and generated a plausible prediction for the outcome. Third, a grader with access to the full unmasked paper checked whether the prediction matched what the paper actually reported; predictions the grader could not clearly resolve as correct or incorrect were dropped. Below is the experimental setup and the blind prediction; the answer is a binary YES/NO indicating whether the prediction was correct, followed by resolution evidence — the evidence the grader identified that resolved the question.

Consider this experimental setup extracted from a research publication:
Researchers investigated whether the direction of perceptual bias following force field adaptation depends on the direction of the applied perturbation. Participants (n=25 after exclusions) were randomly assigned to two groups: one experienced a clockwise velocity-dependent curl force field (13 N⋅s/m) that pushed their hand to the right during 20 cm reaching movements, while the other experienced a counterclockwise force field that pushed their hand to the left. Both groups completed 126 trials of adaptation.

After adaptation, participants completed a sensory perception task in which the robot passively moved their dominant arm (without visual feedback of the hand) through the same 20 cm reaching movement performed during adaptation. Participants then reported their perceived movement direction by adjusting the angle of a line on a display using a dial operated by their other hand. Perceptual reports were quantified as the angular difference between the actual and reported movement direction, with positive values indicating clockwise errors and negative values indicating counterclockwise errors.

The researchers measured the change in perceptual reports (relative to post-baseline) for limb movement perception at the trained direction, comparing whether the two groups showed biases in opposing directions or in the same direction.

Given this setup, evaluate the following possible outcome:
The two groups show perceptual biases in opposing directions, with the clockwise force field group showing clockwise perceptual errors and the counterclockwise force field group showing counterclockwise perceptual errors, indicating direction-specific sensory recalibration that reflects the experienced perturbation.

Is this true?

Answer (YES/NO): YES